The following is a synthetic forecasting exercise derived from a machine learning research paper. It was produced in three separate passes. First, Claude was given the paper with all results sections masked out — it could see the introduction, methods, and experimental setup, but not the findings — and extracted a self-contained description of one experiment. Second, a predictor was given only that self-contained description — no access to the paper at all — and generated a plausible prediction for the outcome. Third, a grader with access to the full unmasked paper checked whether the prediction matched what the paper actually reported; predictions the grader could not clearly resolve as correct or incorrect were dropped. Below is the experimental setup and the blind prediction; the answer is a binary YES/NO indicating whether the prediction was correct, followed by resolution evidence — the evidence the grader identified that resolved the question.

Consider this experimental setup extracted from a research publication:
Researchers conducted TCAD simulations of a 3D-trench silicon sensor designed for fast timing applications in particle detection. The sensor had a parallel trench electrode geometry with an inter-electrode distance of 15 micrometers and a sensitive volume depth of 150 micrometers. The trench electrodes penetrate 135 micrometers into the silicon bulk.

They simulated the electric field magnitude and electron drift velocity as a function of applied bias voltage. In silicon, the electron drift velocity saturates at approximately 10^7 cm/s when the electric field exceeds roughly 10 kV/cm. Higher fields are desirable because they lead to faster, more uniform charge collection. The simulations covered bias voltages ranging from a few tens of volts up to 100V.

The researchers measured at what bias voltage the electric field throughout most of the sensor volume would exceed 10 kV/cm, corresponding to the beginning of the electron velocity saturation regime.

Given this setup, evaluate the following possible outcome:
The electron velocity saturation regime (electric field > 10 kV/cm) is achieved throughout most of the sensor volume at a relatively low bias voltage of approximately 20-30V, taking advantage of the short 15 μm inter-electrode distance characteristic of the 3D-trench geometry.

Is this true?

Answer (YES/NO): NO